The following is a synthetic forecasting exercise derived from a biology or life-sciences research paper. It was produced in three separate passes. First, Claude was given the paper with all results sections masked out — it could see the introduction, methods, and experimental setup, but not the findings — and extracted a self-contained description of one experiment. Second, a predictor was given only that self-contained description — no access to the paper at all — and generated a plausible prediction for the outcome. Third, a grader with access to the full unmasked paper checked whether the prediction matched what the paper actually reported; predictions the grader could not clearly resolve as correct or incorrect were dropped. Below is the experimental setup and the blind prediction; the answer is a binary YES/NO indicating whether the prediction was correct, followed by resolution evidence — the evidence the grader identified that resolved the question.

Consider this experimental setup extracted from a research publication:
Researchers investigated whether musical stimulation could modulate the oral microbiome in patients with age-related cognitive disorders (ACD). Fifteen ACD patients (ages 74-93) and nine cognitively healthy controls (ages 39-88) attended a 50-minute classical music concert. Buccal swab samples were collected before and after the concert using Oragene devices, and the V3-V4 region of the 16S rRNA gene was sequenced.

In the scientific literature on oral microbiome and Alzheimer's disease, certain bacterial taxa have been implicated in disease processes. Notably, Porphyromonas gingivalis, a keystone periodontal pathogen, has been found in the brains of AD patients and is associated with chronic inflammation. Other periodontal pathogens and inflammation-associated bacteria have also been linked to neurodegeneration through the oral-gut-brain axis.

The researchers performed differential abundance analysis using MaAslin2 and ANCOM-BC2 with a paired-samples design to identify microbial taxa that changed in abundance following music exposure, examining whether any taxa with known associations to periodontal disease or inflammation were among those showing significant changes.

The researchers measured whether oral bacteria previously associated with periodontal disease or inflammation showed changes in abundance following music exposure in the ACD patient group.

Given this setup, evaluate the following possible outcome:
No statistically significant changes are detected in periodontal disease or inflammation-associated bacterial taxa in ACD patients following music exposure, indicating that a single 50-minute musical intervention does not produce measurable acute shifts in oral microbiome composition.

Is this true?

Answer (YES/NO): NO